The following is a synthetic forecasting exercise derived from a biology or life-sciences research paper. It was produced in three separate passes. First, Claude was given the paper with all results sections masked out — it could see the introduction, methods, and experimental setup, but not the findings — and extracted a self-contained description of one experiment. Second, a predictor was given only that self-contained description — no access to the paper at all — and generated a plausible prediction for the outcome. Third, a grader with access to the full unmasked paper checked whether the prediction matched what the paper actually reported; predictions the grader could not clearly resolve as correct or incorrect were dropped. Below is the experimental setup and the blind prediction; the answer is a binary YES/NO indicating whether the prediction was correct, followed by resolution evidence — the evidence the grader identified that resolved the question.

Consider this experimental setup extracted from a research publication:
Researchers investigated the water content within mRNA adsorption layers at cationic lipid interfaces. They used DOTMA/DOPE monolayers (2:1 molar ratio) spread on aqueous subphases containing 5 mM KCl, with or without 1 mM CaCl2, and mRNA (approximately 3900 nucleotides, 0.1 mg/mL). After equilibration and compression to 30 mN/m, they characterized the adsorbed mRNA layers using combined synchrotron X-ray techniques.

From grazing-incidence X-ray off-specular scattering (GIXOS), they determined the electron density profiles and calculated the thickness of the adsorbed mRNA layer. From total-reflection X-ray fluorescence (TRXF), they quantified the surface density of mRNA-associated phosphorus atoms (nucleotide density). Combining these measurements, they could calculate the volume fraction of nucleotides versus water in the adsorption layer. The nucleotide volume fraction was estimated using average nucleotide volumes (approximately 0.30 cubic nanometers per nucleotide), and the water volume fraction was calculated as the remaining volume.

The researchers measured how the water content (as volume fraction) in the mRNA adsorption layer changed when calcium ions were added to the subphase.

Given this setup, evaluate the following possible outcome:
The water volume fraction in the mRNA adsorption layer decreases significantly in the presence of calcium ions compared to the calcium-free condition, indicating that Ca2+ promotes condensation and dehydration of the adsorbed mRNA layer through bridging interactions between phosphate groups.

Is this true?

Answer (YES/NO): NO